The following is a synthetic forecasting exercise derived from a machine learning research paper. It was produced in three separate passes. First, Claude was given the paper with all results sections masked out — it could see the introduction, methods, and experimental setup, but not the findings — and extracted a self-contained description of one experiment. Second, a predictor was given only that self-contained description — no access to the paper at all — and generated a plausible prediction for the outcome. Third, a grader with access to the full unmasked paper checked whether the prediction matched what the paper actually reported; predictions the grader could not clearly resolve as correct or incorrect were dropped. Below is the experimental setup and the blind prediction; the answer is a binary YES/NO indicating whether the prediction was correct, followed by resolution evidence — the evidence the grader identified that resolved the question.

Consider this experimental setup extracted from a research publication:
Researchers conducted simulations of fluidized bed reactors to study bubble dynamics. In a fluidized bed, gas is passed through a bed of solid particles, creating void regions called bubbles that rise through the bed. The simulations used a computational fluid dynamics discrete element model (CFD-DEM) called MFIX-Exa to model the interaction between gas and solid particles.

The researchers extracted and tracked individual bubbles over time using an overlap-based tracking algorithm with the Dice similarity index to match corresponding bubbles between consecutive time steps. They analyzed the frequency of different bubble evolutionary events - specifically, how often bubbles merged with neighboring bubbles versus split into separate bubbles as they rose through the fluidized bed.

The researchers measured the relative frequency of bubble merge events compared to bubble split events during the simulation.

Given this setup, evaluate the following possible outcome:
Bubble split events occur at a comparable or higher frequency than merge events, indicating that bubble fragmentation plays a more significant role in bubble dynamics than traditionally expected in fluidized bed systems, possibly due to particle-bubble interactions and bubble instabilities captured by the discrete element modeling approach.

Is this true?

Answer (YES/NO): NO